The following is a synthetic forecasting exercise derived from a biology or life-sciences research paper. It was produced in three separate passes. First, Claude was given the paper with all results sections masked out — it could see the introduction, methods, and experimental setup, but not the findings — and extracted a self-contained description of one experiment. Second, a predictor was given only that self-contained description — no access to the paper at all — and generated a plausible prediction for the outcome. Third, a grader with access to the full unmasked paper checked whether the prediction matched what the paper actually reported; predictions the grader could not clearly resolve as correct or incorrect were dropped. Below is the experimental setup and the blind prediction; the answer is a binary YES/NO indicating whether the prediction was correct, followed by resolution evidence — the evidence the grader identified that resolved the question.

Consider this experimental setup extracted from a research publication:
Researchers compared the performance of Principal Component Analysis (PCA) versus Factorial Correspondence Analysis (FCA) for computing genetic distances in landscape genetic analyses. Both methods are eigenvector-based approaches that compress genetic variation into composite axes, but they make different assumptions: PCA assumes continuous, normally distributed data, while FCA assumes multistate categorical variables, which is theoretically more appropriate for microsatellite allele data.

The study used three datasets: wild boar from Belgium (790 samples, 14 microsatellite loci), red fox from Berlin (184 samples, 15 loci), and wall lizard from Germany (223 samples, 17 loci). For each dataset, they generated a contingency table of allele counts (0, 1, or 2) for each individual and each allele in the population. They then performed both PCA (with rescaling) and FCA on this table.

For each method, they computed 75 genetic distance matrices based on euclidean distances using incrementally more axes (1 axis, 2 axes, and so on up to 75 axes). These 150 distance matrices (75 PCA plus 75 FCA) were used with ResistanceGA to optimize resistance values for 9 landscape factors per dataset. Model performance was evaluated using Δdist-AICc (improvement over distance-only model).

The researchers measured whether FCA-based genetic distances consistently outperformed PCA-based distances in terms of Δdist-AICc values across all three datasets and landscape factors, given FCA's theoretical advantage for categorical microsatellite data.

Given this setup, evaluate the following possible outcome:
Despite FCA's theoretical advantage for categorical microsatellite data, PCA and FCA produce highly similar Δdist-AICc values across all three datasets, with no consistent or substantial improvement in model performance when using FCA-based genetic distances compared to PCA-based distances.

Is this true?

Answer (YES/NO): NO